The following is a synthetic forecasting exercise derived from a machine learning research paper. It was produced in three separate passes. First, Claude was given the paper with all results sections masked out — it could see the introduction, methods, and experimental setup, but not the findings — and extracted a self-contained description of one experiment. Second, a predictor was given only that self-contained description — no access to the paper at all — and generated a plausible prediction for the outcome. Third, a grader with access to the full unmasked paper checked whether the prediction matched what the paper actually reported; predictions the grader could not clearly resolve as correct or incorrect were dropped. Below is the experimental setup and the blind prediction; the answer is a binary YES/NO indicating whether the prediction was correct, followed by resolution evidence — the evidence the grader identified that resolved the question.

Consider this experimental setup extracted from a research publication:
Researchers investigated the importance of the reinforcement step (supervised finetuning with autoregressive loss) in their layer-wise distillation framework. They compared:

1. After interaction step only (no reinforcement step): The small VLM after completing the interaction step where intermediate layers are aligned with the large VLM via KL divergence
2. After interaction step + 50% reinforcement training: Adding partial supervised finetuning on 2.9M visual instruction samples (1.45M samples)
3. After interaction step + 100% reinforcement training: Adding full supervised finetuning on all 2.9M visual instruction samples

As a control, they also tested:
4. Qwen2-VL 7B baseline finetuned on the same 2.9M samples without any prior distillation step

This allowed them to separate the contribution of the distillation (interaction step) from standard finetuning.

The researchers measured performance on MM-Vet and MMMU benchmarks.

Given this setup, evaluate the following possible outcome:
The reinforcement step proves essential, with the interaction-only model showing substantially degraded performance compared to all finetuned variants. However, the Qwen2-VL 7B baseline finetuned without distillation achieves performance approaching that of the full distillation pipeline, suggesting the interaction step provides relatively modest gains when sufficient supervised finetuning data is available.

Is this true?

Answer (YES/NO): NO